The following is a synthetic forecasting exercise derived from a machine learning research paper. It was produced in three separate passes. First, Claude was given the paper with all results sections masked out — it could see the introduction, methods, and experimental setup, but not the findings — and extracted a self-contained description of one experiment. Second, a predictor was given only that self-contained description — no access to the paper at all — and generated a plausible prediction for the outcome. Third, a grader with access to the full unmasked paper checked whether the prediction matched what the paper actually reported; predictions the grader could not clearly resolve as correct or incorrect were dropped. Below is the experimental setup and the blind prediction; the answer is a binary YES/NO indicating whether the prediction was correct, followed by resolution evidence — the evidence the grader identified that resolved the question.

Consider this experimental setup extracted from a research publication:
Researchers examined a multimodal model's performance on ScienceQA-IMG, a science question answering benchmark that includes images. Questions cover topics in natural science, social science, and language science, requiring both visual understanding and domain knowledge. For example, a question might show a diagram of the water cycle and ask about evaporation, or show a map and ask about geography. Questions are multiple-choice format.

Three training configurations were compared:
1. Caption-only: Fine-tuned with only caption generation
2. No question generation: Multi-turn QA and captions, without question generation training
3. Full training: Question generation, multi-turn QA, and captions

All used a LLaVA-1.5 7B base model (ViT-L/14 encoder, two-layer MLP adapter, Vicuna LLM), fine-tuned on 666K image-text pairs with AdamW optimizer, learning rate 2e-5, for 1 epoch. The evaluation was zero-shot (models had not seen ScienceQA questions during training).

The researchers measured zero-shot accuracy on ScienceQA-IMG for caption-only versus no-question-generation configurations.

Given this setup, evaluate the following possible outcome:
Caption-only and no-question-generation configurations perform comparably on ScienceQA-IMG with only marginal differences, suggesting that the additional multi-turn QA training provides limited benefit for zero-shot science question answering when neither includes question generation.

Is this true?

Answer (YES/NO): YES